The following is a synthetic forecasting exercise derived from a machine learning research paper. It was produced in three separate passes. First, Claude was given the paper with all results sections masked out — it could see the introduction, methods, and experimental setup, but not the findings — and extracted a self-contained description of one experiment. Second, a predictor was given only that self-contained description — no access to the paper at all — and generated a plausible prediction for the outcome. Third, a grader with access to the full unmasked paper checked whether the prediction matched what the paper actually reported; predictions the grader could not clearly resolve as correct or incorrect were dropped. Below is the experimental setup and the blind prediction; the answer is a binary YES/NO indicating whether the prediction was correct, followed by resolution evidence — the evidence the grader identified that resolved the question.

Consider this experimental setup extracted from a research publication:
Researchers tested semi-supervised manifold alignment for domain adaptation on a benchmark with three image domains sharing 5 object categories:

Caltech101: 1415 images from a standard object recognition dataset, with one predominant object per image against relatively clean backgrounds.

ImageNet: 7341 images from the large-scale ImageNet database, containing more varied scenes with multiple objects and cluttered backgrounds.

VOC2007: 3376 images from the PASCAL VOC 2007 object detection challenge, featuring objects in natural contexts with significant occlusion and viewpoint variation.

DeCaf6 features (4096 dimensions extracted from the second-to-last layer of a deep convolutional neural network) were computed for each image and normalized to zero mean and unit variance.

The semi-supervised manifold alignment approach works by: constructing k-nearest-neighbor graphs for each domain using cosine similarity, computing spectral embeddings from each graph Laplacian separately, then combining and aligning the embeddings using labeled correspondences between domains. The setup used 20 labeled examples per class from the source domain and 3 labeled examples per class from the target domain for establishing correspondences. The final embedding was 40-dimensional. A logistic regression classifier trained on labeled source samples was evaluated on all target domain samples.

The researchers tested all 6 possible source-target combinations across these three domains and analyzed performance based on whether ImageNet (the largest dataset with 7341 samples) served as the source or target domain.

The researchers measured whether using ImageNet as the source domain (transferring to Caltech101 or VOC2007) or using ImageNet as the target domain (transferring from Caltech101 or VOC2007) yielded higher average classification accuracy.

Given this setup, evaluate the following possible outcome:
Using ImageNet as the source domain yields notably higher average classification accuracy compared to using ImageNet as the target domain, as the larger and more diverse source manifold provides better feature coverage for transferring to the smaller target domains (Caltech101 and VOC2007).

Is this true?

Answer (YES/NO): NO